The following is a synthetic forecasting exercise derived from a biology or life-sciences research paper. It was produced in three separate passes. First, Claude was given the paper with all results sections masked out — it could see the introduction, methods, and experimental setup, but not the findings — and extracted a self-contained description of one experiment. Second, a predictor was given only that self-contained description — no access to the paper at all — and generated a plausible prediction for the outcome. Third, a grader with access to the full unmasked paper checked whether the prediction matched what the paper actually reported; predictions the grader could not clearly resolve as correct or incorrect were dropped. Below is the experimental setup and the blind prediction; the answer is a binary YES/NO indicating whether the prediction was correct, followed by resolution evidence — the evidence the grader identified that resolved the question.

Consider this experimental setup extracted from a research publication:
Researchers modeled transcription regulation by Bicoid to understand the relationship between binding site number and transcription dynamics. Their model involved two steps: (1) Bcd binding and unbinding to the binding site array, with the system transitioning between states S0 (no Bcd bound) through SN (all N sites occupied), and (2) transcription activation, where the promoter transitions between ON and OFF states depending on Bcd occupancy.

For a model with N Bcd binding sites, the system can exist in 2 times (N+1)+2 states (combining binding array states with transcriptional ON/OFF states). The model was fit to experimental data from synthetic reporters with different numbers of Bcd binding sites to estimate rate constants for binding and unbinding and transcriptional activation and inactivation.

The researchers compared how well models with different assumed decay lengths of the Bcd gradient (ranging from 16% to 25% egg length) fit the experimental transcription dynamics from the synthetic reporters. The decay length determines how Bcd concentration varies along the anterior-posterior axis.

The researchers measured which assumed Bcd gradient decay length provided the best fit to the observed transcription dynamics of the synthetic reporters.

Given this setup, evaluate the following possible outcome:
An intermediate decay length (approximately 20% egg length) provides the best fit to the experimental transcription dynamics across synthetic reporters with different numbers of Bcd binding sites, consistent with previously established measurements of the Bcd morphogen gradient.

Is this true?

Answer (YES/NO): NO